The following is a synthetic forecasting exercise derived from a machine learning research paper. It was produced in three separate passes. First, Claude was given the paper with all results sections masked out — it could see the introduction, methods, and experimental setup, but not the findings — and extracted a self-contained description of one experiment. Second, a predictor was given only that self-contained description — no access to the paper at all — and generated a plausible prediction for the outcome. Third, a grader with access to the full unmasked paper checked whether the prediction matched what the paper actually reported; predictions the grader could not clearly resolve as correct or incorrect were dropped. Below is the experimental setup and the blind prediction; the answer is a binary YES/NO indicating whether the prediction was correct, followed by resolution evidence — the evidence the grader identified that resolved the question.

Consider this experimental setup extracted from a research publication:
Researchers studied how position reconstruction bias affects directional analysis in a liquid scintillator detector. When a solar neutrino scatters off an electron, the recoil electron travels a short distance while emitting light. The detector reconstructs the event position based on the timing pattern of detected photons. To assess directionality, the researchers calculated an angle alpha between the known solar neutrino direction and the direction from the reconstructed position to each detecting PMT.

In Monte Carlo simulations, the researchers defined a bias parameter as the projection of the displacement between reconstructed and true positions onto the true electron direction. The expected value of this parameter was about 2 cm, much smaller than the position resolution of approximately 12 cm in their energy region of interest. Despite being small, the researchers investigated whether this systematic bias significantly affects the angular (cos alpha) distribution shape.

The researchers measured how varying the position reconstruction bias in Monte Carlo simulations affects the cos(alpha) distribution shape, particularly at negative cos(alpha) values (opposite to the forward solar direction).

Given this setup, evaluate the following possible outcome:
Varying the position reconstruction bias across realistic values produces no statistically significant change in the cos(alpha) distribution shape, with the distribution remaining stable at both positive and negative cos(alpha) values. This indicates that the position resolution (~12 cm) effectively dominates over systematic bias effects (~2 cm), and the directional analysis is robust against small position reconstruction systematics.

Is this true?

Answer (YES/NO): NO